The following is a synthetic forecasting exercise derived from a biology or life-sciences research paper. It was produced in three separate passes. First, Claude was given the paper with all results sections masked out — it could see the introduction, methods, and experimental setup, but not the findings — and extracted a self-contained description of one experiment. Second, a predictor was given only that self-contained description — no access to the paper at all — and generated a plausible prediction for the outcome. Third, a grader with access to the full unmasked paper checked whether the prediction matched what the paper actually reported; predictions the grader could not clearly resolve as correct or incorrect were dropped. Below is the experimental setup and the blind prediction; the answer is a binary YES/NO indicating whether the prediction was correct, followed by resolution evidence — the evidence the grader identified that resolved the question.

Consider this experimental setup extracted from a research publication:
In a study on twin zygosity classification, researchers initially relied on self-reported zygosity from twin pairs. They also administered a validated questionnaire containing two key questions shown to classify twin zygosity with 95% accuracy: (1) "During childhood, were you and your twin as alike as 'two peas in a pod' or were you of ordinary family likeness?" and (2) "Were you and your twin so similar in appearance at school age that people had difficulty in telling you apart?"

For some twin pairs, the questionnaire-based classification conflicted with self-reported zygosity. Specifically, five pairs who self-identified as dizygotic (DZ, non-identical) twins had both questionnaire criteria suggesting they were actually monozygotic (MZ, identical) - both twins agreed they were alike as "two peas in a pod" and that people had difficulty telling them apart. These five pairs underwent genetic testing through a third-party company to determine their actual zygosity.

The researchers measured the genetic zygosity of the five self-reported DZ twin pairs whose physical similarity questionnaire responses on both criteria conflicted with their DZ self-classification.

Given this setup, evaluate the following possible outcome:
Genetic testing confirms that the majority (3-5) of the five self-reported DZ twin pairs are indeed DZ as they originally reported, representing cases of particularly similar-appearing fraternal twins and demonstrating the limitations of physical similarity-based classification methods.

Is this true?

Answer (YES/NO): NO